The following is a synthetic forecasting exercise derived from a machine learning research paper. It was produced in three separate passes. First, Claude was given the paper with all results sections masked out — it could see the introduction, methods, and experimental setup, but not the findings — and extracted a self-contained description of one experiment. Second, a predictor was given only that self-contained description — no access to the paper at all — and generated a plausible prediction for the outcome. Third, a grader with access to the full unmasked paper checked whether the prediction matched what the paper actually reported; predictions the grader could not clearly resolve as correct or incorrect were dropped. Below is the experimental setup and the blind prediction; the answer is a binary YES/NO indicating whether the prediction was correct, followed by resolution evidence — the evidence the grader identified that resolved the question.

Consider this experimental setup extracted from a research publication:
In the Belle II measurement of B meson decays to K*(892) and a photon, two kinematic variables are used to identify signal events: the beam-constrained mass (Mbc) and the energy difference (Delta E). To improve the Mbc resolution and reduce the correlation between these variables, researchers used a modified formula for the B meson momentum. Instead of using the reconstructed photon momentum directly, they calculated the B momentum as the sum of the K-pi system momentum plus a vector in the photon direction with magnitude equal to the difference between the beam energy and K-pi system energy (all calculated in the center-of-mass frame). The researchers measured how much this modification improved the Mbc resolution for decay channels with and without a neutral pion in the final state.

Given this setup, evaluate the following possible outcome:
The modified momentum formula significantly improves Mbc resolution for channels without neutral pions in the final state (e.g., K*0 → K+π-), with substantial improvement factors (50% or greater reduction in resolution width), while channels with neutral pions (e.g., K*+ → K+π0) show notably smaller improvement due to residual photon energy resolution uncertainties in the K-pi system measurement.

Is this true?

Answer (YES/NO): NO